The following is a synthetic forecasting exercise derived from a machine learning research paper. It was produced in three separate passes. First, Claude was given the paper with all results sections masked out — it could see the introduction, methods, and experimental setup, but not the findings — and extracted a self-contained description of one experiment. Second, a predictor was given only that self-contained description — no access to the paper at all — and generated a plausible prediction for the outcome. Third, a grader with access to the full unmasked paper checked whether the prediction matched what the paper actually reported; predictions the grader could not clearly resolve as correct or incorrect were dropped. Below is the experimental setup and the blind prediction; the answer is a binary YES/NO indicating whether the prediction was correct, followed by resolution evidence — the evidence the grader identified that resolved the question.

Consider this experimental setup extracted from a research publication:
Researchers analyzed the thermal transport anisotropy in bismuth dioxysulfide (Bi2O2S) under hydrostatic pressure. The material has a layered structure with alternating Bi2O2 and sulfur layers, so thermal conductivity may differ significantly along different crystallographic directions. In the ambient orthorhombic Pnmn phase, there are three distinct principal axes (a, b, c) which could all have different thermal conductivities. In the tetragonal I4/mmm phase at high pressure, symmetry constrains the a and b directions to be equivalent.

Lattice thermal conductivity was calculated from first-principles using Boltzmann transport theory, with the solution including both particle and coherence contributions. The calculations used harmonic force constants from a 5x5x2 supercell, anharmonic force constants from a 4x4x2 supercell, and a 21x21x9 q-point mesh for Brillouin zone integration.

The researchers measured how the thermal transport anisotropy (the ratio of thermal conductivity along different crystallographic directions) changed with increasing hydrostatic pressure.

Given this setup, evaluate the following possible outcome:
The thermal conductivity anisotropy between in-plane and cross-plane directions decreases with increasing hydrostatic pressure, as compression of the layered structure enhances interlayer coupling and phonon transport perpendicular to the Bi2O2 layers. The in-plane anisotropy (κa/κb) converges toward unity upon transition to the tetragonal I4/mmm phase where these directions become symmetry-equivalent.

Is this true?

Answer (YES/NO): YES